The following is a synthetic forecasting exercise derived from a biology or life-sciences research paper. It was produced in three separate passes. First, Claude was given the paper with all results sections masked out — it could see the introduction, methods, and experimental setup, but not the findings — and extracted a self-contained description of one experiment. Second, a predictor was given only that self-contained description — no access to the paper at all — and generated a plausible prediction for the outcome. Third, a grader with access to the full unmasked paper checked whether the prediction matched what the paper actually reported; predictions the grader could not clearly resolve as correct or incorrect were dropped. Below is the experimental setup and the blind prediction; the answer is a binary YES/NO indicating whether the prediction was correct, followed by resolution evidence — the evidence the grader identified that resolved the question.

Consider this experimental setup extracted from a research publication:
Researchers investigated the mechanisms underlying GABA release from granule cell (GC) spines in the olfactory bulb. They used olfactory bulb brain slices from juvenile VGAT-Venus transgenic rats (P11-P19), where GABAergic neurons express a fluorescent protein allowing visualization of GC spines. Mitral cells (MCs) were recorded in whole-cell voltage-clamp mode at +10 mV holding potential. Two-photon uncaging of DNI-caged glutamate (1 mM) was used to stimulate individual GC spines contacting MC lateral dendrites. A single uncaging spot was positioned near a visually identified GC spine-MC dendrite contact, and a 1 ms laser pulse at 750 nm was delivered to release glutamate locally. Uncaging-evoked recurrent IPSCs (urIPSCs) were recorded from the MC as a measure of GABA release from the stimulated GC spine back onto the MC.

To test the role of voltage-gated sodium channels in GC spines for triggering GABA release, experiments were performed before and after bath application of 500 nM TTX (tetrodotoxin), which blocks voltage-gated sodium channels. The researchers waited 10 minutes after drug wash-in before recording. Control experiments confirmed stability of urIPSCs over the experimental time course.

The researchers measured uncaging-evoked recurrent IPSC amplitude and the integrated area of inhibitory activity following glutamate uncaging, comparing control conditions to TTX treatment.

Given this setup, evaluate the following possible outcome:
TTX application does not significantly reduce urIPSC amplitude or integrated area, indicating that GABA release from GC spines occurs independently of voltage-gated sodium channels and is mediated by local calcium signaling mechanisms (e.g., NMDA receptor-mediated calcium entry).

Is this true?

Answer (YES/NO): NO